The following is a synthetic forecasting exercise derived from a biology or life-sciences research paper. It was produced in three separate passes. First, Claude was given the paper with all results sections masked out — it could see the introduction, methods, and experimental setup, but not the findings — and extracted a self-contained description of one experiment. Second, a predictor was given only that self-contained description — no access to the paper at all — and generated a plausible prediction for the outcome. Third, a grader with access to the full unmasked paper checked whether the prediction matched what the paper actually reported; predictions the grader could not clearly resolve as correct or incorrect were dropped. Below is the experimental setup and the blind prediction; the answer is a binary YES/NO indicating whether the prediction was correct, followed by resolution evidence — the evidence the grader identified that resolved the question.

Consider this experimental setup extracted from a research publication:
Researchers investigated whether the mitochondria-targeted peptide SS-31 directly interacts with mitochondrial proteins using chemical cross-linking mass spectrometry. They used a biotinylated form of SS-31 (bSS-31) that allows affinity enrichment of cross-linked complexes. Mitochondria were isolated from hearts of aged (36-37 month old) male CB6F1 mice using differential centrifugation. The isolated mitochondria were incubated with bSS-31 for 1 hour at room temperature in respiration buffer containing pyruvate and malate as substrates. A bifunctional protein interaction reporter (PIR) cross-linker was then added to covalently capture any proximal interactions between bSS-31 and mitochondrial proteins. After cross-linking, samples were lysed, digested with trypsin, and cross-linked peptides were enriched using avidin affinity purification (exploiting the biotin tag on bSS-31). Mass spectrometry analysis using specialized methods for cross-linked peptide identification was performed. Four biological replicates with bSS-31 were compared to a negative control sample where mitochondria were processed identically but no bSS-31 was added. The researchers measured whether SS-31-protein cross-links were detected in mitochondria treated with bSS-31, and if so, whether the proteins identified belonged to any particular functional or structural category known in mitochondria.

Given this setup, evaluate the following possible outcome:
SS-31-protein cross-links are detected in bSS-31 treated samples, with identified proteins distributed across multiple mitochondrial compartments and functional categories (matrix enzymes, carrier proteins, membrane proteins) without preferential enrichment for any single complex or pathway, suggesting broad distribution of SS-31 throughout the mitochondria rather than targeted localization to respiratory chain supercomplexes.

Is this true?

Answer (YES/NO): NO